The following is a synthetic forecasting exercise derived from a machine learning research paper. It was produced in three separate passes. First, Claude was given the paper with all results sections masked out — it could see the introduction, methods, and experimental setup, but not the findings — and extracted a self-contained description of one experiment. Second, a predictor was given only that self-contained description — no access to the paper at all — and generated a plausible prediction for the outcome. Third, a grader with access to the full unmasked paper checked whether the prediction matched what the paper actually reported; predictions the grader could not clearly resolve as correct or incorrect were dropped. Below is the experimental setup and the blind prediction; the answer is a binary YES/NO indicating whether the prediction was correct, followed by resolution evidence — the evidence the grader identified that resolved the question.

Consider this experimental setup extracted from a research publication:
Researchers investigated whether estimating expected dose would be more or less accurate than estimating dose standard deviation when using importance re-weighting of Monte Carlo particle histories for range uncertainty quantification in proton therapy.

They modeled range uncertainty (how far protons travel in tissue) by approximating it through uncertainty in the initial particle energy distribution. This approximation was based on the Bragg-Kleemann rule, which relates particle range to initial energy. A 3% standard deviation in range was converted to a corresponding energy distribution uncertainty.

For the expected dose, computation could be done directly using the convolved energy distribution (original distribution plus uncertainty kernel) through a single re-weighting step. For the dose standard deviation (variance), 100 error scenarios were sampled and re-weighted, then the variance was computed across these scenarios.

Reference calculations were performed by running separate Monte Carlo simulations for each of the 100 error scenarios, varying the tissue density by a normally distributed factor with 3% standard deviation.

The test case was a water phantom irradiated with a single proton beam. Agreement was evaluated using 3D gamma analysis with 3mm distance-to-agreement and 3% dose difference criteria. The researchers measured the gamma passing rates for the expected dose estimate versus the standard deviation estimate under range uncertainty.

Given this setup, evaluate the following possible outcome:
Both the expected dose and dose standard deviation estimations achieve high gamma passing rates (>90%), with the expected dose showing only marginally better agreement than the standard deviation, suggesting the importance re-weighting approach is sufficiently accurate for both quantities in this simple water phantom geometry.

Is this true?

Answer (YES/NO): NO